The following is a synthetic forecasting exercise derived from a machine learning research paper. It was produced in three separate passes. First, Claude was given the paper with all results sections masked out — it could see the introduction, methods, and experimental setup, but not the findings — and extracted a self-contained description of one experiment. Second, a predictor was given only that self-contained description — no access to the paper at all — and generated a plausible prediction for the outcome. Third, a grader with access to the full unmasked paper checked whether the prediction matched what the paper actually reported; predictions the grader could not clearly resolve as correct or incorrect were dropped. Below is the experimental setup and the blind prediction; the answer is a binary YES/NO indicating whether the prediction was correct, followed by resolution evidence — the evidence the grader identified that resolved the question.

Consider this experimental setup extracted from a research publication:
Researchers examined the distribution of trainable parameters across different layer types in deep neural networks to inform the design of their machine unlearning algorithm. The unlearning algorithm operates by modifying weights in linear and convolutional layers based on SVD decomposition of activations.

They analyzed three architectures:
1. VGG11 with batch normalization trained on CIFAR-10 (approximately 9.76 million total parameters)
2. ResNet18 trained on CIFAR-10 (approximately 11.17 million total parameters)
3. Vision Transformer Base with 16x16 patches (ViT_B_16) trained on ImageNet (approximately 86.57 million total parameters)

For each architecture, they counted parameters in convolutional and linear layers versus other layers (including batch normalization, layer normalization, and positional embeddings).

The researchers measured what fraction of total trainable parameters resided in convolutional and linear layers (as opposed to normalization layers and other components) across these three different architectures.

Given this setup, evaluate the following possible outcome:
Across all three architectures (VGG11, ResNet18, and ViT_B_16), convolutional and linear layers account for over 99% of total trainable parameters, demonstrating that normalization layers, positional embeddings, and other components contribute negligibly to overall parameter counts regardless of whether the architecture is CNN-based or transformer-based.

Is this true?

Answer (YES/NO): YES